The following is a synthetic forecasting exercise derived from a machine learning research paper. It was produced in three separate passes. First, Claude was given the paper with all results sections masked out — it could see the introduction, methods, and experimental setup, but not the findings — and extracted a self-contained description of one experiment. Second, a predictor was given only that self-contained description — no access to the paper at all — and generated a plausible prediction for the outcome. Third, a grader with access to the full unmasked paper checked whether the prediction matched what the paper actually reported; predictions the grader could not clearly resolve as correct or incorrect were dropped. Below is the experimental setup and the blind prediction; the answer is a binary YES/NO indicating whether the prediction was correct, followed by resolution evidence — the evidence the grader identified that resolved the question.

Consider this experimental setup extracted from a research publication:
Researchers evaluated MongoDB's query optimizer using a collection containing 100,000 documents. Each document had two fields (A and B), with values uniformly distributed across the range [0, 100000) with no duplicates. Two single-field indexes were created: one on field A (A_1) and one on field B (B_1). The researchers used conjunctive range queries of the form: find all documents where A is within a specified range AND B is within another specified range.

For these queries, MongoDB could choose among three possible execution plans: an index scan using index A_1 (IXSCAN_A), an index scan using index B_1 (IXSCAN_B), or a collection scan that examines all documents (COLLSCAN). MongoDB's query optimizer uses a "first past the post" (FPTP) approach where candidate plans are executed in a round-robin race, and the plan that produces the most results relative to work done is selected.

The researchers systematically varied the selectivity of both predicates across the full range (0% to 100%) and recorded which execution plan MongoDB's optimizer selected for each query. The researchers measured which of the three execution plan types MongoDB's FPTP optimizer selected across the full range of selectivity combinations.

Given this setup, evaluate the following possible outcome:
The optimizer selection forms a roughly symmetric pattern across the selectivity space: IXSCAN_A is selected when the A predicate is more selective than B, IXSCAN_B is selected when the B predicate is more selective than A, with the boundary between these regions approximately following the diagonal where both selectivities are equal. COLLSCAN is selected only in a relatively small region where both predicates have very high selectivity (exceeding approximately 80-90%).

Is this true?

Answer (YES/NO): NO